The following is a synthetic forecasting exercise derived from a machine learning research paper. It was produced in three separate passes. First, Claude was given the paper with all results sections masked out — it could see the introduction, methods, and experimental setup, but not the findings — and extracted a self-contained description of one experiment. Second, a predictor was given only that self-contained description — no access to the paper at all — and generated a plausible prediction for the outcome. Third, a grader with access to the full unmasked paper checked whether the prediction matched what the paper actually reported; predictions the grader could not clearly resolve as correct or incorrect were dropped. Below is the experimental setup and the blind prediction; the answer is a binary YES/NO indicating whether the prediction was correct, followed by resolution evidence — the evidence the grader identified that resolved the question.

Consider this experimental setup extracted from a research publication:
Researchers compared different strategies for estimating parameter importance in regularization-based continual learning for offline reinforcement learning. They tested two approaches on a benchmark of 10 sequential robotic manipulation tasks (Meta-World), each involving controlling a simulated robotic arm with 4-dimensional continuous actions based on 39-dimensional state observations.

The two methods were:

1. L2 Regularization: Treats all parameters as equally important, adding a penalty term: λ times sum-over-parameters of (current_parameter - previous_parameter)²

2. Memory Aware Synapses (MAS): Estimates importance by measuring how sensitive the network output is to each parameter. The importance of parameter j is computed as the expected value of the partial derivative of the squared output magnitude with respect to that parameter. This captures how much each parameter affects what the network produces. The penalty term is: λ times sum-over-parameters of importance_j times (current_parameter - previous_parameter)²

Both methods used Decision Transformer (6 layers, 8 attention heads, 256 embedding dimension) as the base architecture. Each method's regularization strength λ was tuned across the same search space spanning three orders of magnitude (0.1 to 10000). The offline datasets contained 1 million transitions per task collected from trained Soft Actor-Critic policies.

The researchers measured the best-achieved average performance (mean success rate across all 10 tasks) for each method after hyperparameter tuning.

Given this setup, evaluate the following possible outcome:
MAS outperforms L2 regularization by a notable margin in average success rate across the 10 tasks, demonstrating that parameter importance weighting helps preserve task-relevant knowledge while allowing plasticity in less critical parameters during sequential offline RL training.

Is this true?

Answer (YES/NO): NO